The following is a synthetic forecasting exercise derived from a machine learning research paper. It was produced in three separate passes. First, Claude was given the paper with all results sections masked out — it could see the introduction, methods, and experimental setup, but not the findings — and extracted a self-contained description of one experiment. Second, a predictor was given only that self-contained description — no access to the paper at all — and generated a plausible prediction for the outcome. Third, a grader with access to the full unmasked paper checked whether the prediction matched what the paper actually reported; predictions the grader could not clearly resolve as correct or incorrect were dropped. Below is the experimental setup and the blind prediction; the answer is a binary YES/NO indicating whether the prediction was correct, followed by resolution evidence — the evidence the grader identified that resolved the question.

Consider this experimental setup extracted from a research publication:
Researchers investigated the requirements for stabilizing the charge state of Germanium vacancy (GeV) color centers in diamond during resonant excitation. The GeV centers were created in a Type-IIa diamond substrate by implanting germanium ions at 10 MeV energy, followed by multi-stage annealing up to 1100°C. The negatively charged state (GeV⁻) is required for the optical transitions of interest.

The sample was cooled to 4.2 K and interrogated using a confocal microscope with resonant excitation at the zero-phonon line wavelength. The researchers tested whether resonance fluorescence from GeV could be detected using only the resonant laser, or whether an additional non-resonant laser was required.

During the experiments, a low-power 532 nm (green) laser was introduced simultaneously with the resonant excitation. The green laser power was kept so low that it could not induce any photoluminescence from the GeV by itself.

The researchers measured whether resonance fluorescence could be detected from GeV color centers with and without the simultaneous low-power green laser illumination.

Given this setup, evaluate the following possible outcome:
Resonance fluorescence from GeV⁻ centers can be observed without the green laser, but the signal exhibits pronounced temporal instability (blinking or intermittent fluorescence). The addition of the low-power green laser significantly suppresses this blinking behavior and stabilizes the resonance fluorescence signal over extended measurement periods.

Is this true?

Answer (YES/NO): NO